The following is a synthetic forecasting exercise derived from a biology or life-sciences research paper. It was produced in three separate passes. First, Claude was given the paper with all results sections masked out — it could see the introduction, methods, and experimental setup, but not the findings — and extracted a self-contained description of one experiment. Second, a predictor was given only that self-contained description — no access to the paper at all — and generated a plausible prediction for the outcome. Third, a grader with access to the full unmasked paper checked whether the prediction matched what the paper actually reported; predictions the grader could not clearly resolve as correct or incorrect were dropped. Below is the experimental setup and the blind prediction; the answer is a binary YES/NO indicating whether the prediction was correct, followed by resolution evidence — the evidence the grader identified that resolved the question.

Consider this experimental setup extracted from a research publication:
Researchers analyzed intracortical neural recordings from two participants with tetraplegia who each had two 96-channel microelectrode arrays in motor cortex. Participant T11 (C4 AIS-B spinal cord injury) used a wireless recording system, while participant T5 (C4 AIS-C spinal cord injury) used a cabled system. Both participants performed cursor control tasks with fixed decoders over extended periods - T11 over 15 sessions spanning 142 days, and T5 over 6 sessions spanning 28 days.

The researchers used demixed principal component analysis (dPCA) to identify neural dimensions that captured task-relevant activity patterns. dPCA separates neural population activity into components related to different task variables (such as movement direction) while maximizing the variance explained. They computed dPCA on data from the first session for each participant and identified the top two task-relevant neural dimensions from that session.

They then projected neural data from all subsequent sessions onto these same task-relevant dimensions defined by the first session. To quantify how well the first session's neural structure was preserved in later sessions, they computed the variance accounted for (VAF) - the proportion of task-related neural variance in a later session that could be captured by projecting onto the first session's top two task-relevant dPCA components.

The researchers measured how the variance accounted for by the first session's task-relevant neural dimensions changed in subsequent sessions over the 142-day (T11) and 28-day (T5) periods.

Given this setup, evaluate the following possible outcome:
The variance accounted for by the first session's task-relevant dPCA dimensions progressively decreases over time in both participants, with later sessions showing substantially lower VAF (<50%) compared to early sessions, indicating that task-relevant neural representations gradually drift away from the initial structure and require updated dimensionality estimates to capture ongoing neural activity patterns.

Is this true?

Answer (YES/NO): NO